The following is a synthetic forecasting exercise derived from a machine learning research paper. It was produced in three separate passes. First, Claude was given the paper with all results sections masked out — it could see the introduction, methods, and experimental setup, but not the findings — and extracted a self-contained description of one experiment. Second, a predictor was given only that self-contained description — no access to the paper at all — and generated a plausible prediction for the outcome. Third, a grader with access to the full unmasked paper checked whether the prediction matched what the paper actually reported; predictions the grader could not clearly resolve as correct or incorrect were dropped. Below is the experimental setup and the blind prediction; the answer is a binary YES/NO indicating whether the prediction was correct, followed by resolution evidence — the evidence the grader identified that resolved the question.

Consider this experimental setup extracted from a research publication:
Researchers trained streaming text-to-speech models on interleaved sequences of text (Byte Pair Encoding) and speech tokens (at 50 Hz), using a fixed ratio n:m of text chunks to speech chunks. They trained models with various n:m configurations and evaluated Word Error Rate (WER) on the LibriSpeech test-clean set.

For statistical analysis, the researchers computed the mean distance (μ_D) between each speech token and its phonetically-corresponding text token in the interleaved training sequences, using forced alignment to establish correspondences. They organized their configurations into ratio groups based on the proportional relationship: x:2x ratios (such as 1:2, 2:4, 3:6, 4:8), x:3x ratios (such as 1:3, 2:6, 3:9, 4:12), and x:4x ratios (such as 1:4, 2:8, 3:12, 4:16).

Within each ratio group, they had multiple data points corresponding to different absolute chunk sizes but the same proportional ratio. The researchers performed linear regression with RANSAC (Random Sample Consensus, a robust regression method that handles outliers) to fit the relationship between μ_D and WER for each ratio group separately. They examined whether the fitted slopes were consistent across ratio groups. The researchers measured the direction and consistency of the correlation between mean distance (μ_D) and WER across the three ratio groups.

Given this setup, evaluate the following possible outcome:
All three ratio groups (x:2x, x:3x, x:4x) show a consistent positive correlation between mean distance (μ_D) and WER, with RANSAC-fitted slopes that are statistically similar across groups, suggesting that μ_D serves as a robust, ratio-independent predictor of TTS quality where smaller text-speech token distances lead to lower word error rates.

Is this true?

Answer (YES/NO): NO